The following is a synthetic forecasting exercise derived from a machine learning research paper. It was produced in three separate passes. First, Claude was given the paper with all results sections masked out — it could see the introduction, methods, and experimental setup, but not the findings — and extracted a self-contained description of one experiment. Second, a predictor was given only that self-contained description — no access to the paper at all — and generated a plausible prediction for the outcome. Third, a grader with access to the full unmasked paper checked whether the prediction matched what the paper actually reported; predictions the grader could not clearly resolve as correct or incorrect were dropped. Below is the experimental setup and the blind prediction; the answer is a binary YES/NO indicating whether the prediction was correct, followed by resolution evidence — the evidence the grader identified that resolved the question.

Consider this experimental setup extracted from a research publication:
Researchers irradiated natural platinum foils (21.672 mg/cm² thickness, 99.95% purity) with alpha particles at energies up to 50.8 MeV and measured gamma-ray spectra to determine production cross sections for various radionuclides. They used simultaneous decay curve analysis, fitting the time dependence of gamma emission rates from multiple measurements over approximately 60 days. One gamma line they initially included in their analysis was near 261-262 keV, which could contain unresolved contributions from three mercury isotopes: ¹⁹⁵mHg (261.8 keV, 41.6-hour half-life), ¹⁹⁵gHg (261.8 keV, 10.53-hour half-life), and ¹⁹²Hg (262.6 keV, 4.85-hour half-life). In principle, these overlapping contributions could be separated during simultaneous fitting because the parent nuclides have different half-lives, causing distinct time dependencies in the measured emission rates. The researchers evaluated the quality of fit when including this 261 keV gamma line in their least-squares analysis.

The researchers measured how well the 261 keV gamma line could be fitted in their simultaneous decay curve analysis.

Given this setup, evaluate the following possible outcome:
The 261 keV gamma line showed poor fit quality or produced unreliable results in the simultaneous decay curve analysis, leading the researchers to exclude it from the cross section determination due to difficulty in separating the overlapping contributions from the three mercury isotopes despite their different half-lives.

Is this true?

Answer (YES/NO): YES